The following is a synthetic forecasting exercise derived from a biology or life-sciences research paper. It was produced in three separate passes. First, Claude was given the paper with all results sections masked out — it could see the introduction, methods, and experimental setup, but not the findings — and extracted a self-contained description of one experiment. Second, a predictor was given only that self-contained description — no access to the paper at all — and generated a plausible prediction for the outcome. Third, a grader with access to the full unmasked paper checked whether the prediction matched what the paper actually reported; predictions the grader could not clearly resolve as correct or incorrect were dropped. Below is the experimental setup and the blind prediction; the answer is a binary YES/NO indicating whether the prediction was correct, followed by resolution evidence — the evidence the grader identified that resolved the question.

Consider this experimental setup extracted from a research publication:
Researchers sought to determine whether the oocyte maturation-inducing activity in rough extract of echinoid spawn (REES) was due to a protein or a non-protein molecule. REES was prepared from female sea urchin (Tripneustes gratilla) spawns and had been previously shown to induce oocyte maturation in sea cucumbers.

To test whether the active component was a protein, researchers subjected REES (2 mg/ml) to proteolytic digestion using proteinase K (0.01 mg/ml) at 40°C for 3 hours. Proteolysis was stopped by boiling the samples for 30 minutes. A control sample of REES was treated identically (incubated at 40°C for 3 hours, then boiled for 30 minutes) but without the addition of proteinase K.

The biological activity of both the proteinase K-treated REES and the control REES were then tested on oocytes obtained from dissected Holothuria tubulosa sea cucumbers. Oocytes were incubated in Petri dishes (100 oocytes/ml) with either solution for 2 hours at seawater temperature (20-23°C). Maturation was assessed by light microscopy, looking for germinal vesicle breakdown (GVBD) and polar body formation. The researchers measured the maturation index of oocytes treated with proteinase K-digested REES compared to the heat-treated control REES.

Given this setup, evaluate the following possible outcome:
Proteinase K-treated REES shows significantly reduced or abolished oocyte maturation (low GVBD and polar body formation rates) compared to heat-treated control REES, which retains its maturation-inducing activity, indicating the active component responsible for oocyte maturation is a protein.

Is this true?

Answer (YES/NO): YES